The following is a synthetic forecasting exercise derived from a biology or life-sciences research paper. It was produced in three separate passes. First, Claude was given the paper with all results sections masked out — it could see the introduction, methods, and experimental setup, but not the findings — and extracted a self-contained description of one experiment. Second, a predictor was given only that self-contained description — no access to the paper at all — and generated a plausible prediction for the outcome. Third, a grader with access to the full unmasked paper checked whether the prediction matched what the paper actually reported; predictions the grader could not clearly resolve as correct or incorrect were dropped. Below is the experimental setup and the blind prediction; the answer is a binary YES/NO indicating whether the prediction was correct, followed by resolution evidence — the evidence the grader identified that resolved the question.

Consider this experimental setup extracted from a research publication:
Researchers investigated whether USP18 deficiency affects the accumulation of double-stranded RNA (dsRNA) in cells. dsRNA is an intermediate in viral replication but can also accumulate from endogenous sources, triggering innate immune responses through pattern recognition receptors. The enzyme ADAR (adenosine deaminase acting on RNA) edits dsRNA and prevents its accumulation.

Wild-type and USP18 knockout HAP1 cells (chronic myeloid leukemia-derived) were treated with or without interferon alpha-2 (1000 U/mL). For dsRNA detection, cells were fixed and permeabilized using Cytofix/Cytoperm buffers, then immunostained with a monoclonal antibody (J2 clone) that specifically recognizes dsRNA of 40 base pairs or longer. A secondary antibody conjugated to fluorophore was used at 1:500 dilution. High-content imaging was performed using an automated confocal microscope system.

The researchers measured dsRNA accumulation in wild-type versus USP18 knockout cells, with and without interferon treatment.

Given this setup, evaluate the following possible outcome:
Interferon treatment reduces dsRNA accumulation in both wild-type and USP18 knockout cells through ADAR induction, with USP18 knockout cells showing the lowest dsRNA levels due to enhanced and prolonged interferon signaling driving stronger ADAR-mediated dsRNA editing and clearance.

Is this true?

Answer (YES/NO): NO